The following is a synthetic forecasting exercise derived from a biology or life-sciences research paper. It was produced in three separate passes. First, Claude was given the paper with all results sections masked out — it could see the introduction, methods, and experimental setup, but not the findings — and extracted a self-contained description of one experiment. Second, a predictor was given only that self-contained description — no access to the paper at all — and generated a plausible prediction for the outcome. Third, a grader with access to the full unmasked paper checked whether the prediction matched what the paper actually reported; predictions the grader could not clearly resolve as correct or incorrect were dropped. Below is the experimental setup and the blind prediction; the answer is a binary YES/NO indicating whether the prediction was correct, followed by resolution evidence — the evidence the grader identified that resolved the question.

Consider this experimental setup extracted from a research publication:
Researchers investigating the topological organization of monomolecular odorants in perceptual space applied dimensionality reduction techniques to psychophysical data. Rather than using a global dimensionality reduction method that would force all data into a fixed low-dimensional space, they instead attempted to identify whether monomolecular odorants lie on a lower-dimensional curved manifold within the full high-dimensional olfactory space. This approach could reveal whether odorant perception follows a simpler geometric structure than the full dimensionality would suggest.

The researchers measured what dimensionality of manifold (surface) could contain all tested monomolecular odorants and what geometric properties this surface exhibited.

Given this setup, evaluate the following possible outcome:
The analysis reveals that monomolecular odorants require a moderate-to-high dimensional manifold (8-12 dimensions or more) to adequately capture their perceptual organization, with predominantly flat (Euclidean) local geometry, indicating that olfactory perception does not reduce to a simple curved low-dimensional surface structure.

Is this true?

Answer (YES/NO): NO